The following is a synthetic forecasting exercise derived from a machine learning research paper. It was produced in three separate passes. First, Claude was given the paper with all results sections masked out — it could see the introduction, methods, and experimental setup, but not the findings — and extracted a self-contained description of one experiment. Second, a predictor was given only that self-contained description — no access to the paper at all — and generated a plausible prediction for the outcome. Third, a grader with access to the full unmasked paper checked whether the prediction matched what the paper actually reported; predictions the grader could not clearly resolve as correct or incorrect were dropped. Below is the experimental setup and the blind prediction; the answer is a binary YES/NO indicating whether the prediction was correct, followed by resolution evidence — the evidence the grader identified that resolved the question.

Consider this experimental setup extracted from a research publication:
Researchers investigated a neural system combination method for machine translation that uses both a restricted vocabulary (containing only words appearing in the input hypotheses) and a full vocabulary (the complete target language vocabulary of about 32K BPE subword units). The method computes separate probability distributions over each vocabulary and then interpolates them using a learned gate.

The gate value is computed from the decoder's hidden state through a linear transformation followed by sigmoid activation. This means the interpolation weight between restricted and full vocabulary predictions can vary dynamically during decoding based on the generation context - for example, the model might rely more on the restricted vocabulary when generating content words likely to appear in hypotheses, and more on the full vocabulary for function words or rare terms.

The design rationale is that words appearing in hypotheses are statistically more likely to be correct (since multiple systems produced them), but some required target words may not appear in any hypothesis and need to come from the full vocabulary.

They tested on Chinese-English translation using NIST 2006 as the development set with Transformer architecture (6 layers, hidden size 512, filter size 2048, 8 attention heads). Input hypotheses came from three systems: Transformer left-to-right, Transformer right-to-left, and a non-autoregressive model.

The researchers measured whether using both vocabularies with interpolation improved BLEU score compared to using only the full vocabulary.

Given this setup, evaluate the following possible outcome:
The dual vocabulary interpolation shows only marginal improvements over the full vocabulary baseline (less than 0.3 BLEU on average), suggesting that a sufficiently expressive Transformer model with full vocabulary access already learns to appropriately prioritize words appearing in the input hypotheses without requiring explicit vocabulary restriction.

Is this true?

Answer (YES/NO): NO